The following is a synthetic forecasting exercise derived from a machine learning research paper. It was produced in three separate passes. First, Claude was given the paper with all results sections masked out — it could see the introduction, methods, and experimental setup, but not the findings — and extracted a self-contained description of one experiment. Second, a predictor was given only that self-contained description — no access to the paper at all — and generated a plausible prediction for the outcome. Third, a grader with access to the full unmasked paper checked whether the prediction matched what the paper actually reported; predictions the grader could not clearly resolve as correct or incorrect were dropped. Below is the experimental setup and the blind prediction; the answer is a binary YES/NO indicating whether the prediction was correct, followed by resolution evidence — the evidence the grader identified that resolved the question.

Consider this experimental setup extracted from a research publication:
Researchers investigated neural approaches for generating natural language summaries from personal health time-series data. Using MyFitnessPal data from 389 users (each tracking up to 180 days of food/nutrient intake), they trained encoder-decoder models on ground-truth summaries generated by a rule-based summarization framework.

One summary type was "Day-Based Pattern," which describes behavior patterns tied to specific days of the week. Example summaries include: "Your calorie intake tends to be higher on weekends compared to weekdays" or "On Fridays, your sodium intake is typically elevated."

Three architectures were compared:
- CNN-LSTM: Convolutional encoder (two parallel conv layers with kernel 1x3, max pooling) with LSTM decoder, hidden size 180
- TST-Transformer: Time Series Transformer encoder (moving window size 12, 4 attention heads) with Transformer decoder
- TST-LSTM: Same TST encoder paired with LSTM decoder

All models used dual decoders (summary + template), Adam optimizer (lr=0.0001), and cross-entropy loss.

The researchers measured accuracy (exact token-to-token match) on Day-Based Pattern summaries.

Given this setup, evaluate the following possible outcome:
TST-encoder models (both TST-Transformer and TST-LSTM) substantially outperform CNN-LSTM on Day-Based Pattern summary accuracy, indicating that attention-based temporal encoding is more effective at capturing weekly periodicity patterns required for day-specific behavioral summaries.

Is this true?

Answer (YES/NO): NO